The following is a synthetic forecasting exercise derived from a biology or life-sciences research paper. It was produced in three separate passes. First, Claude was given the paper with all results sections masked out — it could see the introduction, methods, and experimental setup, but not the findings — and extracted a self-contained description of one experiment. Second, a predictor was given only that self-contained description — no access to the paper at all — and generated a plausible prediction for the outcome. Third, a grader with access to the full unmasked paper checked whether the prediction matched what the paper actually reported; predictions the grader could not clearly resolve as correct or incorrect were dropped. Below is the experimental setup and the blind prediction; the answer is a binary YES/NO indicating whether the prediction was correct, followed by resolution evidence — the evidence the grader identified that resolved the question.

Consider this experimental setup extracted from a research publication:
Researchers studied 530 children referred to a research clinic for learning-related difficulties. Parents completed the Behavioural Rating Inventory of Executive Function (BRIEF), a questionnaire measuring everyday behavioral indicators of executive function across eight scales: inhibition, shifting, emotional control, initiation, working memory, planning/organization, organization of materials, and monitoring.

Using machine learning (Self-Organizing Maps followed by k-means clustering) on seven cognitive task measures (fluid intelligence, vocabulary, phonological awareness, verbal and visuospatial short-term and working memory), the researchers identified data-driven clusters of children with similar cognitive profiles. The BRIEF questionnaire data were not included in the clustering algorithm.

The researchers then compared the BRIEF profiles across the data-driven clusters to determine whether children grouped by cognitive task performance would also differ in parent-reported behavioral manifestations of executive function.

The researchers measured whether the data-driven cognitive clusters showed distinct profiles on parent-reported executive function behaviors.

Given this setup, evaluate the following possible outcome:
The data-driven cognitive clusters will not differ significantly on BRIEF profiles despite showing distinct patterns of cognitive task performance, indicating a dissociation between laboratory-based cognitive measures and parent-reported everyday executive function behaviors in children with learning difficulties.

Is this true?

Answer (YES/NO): YES